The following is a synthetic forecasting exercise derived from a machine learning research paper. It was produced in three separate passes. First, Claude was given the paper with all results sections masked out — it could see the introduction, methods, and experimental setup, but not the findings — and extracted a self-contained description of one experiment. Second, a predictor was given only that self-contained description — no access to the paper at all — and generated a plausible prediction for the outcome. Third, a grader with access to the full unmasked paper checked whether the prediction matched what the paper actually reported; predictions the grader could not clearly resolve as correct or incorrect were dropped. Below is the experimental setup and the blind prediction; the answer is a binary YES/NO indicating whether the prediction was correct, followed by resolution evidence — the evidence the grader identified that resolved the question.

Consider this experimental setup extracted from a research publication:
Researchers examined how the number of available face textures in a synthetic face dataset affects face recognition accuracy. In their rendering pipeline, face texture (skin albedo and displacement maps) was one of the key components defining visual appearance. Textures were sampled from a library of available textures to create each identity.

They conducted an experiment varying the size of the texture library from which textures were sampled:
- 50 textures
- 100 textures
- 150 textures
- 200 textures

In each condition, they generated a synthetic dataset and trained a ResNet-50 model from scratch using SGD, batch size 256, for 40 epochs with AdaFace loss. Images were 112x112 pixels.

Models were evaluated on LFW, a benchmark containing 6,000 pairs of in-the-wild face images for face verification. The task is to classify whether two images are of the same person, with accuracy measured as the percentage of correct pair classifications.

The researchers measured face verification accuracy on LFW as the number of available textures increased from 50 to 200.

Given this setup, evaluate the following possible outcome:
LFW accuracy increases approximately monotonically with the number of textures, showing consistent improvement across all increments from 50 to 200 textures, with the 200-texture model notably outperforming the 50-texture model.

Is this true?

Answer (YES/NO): NO